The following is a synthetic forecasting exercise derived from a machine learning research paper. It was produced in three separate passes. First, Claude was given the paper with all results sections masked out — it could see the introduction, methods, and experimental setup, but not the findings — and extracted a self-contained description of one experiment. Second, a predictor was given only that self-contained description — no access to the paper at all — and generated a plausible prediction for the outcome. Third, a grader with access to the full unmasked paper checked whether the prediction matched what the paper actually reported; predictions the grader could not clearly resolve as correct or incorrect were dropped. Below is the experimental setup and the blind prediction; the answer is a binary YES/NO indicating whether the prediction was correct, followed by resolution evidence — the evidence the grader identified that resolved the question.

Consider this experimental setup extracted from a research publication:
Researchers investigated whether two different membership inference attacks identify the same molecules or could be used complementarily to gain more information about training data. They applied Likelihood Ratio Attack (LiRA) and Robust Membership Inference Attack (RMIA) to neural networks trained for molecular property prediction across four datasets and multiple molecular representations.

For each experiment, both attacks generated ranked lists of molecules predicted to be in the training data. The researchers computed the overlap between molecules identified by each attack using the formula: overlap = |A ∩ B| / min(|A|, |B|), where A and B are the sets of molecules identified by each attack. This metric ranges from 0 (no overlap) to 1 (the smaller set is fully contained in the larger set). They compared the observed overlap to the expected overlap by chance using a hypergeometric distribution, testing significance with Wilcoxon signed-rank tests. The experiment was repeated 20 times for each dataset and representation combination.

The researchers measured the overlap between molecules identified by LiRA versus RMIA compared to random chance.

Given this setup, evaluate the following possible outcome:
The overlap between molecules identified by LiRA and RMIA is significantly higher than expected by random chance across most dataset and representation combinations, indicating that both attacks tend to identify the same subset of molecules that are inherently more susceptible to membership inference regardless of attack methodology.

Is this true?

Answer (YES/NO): NO